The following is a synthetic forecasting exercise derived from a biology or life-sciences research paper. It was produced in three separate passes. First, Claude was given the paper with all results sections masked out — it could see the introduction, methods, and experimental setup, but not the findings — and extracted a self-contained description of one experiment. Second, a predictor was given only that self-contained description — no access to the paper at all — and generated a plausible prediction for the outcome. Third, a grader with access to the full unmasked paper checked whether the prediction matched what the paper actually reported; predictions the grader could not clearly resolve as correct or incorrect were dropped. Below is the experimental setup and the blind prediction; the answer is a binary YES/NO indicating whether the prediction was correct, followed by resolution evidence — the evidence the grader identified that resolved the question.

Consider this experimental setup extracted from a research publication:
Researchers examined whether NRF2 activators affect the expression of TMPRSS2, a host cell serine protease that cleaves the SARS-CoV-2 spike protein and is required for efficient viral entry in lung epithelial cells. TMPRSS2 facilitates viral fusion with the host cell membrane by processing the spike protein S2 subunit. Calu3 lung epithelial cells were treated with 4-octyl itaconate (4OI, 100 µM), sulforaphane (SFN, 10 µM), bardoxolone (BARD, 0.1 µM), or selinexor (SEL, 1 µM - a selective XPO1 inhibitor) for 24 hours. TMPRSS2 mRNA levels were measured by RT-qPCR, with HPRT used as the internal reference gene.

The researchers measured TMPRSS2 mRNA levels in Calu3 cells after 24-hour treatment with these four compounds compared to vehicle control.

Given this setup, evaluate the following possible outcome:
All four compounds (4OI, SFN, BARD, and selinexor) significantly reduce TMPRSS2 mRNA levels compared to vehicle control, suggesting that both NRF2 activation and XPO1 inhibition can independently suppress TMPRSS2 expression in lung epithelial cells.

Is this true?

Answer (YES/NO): NO